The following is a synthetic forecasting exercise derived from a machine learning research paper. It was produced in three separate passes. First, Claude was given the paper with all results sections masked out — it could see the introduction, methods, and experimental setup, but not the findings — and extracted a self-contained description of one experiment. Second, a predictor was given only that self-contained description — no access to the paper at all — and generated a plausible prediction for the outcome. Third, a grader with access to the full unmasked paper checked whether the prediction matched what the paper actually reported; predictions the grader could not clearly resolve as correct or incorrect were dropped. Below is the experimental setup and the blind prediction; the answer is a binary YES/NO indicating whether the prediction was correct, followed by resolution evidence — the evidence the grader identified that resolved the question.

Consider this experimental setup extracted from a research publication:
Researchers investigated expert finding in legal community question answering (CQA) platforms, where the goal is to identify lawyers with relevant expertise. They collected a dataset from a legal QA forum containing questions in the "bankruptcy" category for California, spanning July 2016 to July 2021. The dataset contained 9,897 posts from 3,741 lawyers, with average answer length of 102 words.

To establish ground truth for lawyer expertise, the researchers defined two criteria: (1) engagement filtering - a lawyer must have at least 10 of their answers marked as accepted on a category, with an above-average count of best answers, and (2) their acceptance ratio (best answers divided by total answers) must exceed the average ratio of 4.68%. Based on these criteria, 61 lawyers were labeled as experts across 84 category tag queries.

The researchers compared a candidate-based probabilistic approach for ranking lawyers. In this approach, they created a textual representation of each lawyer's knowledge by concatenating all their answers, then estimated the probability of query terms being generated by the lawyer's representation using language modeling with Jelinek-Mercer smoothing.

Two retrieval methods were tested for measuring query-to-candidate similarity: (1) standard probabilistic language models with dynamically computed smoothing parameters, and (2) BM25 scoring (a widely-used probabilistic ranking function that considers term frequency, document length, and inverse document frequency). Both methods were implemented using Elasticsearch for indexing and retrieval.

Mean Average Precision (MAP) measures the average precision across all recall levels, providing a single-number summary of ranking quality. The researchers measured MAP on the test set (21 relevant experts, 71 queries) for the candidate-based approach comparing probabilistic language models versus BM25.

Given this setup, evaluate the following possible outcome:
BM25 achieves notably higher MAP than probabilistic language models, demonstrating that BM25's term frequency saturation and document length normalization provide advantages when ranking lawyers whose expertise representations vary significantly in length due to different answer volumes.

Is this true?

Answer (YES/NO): NO